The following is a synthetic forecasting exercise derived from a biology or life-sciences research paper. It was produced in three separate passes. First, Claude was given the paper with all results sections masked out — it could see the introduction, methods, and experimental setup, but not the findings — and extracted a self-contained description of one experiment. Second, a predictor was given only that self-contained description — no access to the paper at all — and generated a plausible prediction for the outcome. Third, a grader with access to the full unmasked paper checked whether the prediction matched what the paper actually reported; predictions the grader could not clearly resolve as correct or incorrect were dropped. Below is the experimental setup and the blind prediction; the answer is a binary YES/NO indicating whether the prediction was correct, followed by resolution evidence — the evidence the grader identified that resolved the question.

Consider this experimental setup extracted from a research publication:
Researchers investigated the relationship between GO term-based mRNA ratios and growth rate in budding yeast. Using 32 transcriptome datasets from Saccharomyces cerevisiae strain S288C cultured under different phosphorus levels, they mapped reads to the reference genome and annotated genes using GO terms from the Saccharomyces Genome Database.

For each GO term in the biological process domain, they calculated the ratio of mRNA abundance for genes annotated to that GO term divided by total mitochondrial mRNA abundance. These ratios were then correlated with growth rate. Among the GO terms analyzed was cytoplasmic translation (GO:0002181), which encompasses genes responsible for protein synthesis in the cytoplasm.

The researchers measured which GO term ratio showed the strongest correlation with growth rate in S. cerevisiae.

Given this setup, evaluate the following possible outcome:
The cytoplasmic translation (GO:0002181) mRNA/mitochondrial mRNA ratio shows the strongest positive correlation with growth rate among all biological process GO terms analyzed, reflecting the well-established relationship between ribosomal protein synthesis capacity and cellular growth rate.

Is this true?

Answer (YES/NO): YES